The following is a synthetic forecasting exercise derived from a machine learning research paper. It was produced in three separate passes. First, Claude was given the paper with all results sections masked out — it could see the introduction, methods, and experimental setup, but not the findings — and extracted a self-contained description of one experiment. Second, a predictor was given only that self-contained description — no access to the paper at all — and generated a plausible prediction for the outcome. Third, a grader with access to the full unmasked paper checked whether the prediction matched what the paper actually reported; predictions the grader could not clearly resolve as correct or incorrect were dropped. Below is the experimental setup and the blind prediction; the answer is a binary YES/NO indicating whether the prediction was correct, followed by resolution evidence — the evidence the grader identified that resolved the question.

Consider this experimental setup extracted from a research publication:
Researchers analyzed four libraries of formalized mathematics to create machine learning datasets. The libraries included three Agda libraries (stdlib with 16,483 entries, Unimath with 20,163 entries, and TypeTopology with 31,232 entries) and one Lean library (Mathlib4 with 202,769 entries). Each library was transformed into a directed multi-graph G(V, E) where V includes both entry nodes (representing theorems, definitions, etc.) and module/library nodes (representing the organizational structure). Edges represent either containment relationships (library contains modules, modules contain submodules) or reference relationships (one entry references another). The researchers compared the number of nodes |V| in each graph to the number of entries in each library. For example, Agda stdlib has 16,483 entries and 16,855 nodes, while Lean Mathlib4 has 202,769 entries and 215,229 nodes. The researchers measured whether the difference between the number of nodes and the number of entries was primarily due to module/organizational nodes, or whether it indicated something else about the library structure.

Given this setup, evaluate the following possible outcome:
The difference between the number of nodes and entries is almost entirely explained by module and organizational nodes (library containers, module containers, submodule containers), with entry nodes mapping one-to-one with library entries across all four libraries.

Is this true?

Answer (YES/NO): NO